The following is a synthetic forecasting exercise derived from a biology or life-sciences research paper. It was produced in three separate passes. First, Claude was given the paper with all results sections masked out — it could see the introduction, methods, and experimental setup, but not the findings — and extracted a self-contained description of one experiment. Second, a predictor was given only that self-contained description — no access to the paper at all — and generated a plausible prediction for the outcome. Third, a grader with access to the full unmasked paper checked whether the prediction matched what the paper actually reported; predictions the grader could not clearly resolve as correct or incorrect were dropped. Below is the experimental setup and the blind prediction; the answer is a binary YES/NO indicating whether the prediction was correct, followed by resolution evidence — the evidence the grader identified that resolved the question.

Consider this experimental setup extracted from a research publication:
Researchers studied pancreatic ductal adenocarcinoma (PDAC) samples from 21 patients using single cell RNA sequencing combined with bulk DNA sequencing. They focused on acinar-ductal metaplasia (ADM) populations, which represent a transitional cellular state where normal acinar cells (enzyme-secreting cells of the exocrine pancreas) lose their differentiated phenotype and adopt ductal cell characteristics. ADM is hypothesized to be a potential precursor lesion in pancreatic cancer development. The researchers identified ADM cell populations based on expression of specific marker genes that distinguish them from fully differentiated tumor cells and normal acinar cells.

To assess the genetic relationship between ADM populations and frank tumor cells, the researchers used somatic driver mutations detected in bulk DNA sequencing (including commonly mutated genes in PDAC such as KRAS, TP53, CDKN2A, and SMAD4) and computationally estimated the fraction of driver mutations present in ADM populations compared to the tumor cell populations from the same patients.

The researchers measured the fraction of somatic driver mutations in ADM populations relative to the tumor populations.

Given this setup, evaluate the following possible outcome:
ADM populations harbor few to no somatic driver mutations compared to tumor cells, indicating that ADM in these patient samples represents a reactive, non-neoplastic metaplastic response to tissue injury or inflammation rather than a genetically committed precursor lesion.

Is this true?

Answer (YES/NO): NO